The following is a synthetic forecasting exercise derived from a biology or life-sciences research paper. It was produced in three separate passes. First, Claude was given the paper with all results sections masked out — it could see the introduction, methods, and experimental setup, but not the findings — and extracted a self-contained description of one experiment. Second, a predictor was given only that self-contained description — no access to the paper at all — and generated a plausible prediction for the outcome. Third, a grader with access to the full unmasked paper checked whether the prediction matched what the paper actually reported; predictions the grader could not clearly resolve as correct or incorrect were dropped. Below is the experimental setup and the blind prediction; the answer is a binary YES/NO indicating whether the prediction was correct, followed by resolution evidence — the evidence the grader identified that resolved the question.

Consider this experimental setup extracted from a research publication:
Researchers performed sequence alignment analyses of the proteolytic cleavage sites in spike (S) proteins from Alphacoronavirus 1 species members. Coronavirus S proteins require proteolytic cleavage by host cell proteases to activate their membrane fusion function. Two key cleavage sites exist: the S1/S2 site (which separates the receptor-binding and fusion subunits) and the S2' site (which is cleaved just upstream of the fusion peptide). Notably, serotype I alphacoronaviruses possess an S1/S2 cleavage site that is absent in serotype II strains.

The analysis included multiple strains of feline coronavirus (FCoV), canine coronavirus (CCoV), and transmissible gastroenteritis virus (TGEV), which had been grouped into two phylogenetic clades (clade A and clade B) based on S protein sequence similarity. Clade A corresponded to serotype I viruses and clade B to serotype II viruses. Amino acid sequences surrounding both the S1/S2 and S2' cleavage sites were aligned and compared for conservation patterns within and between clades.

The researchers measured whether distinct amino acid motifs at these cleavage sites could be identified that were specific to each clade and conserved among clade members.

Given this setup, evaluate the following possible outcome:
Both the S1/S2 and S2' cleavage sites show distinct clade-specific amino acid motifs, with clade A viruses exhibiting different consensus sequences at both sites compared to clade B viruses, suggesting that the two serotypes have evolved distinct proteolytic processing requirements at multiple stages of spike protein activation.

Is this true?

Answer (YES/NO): YES